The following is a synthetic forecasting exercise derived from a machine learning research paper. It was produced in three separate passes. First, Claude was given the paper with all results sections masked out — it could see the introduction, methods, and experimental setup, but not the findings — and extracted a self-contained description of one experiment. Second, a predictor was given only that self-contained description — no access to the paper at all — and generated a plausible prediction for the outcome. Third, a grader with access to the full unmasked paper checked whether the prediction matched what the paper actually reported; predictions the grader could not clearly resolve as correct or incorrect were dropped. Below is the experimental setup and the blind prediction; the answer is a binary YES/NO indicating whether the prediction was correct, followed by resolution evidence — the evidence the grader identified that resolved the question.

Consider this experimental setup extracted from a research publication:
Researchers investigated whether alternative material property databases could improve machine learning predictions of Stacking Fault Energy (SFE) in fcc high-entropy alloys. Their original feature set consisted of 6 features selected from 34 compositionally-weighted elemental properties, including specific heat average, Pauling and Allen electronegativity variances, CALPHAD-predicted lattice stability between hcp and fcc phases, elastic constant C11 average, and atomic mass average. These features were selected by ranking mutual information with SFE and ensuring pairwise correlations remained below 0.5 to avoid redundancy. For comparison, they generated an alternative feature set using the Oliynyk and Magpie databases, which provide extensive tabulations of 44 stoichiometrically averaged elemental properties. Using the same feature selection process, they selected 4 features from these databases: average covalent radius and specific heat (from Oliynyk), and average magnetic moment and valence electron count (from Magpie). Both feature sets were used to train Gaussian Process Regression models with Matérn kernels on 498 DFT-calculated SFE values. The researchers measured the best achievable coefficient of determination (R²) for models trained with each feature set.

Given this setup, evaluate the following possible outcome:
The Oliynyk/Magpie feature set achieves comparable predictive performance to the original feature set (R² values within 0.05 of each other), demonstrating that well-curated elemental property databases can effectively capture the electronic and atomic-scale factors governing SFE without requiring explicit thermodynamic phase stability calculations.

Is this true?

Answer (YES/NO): NO